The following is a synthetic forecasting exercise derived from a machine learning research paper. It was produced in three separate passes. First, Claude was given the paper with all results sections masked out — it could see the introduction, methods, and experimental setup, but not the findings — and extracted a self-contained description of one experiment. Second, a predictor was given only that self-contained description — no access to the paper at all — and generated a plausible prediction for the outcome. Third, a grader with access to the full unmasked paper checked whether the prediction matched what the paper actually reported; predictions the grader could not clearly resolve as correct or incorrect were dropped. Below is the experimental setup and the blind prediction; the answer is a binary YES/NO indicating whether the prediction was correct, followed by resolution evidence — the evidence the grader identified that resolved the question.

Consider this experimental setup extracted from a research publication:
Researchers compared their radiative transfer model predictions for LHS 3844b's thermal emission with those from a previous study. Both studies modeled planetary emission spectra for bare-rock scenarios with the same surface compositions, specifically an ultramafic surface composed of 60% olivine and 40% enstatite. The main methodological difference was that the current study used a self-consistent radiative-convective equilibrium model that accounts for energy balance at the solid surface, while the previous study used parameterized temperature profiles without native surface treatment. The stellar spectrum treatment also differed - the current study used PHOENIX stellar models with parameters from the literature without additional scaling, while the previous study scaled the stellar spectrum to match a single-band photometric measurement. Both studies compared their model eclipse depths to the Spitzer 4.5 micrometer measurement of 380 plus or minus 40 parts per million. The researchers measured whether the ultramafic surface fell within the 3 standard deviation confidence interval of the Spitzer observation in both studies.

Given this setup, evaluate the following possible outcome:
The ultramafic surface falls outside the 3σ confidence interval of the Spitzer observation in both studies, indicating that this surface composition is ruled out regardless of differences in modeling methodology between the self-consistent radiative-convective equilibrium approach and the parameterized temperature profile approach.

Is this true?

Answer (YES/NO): NO